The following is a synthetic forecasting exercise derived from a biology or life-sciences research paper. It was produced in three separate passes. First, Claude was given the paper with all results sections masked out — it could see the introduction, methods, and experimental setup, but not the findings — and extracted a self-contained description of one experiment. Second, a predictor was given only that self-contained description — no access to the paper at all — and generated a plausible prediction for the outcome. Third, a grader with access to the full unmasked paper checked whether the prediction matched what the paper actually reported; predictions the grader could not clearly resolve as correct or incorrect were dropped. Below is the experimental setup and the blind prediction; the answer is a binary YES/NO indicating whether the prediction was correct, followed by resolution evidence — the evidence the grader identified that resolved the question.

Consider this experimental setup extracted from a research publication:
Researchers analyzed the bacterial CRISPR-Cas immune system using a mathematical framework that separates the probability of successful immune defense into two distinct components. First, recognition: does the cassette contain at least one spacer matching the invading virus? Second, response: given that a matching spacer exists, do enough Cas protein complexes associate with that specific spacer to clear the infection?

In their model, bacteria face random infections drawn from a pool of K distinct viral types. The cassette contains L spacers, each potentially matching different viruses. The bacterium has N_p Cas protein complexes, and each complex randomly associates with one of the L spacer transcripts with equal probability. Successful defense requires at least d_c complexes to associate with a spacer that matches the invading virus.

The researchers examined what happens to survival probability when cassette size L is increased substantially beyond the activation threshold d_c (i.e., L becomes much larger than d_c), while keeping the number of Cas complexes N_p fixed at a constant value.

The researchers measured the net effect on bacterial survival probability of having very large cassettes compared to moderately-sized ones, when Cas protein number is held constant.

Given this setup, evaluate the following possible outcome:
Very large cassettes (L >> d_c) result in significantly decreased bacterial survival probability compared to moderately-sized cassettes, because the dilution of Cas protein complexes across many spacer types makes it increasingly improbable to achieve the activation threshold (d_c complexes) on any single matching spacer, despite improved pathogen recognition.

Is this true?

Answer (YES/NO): YES